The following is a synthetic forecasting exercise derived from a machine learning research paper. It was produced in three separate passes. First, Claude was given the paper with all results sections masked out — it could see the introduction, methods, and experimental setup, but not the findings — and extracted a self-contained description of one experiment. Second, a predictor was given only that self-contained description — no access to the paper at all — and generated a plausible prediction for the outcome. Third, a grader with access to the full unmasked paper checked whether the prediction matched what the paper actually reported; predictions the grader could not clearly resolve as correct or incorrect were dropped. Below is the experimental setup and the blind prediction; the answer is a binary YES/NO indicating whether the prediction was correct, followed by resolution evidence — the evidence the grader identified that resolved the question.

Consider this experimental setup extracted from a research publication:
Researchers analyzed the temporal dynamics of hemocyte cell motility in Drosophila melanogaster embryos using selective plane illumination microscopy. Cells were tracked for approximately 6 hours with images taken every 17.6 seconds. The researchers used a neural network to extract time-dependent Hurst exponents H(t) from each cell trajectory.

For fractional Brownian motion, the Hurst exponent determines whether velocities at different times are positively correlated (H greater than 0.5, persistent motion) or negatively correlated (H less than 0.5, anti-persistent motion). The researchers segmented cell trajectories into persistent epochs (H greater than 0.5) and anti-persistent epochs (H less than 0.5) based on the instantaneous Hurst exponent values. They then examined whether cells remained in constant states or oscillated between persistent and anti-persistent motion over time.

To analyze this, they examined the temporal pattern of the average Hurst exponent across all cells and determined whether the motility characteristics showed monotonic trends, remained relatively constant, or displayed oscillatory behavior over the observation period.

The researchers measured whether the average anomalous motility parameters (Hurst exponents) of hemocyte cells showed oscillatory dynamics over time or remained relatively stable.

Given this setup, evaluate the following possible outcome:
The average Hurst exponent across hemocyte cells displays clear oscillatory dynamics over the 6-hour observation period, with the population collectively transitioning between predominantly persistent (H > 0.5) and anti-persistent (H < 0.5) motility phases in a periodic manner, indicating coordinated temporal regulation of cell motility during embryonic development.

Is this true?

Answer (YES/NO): NO